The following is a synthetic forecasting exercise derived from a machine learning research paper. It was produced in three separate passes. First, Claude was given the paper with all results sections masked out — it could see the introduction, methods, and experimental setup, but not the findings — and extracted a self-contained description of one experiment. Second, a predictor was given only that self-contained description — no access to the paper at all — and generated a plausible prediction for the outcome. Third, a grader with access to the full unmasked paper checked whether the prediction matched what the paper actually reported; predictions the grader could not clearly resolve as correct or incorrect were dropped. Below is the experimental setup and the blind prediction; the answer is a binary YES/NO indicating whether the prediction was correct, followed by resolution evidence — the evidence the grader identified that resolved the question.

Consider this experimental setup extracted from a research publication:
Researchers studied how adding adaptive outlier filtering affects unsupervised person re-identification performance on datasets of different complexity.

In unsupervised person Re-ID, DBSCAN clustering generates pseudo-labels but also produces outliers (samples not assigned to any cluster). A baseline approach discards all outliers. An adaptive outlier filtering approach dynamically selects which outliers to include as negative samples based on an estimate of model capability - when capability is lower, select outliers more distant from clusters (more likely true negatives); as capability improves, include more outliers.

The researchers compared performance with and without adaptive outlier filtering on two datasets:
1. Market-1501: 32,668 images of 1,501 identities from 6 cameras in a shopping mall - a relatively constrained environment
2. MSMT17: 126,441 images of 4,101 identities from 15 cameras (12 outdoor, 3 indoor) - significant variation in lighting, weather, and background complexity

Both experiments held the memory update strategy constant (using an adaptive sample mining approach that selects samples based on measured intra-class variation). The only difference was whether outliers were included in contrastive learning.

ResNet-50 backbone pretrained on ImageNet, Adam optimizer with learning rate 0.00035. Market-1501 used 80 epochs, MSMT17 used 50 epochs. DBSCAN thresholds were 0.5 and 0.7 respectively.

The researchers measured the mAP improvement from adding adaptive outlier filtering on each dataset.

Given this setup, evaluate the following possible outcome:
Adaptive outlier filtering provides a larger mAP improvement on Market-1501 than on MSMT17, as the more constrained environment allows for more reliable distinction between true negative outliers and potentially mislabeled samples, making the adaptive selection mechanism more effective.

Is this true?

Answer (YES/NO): NO